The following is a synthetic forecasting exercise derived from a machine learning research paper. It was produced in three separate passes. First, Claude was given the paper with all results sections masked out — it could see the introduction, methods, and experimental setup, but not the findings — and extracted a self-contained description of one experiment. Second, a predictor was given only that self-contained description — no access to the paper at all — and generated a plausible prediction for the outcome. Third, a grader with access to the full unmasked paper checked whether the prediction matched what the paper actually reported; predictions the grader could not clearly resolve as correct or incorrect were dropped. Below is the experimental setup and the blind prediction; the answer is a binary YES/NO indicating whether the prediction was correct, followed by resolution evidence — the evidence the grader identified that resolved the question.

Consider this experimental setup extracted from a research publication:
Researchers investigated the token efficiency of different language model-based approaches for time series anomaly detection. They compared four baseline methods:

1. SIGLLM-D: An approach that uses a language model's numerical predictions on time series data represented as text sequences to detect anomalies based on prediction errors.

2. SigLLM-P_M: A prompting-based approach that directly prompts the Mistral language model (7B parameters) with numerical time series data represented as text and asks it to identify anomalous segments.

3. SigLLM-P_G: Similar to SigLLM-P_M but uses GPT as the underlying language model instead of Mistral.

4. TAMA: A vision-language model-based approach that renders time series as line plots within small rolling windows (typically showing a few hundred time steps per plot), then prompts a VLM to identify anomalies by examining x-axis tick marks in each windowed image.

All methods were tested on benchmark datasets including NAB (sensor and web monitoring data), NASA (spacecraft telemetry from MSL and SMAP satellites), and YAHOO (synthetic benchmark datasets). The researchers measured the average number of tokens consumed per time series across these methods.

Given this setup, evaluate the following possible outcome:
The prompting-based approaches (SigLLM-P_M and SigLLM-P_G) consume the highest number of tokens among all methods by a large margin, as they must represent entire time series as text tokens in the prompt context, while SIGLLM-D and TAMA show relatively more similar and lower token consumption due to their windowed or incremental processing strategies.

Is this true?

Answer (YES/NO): NO